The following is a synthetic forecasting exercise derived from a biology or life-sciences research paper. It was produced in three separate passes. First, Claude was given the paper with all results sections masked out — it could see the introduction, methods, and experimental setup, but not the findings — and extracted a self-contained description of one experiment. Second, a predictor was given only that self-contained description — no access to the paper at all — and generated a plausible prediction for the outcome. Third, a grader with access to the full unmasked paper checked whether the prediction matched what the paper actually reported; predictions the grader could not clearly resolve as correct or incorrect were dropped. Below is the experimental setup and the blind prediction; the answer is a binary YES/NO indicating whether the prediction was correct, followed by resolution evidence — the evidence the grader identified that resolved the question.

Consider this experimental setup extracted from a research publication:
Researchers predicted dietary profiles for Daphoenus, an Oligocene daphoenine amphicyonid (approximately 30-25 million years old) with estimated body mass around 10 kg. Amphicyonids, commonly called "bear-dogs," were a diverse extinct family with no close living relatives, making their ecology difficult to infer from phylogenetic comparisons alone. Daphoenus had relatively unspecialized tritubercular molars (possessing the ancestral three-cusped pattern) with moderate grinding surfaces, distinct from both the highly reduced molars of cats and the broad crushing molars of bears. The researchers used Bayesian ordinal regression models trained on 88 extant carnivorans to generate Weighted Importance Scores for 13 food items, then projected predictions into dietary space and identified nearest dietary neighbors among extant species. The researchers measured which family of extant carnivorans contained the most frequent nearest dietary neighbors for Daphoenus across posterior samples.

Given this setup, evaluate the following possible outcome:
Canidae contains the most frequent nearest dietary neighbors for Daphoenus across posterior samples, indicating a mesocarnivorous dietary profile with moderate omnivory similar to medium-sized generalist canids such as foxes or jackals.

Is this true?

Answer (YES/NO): NO